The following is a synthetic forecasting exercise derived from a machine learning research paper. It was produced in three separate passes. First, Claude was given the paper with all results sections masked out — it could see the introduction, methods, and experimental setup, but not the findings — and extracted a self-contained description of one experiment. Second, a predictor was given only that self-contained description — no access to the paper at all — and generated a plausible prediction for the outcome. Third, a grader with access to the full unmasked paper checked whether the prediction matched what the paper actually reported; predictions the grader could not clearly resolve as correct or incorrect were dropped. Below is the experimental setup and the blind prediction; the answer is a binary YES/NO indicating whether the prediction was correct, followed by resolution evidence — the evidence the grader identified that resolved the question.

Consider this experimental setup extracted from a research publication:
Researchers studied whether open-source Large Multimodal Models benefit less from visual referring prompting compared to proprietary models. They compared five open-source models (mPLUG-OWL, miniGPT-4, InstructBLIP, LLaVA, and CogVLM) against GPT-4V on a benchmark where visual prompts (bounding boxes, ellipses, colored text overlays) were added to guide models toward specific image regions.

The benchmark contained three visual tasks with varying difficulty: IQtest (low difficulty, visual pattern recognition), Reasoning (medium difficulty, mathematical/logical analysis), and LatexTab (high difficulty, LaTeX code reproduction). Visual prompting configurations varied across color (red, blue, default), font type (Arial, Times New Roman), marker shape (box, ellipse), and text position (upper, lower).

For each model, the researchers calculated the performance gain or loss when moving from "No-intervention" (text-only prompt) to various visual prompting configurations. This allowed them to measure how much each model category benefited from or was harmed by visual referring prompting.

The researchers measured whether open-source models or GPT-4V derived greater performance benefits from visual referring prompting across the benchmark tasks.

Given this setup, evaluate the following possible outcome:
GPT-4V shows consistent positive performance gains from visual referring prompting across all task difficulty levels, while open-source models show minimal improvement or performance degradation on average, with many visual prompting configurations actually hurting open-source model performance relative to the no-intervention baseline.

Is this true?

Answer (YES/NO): NO